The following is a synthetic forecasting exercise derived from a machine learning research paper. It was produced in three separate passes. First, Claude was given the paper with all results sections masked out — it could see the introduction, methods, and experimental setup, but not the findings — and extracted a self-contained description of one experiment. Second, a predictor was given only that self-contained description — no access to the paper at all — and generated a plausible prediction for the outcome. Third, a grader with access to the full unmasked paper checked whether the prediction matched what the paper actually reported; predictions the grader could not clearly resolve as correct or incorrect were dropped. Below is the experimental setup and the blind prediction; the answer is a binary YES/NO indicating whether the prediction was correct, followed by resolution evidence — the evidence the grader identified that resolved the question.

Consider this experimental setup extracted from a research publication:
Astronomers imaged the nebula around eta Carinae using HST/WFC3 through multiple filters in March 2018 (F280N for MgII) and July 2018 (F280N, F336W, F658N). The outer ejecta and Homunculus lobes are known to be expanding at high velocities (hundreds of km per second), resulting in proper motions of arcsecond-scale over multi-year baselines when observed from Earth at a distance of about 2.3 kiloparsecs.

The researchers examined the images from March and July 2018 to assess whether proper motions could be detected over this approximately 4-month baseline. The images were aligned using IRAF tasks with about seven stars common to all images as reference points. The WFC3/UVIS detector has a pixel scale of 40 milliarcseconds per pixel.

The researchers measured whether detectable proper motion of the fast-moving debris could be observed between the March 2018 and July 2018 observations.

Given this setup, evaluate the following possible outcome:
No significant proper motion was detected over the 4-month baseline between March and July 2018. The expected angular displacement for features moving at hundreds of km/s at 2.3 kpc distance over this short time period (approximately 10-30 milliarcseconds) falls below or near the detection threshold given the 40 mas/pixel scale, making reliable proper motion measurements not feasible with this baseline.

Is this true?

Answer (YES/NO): NO